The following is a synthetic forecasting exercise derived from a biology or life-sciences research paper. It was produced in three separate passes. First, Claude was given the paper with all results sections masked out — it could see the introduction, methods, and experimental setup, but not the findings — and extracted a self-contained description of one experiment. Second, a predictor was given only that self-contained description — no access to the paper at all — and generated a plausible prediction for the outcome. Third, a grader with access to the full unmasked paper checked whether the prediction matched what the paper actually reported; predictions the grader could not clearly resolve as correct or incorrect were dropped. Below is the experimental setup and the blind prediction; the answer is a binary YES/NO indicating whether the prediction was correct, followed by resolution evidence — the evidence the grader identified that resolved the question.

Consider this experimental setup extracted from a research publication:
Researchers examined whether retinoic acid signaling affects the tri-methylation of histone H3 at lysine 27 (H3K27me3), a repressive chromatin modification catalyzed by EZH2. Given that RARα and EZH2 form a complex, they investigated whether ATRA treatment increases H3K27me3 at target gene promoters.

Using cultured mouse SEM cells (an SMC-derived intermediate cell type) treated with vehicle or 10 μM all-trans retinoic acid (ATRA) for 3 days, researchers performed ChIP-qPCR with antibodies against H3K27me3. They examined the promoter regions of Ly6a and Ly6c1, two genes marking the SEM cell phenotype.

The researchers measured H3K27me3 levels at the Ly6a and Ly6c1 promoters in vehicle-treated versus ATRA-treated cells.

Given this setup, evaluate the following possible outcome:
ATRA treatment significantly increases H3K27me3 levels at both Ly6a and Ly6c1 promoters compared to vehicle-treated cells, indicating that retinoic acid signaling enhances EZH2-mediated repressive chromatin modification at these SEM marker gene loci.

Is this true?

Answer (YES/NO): YES